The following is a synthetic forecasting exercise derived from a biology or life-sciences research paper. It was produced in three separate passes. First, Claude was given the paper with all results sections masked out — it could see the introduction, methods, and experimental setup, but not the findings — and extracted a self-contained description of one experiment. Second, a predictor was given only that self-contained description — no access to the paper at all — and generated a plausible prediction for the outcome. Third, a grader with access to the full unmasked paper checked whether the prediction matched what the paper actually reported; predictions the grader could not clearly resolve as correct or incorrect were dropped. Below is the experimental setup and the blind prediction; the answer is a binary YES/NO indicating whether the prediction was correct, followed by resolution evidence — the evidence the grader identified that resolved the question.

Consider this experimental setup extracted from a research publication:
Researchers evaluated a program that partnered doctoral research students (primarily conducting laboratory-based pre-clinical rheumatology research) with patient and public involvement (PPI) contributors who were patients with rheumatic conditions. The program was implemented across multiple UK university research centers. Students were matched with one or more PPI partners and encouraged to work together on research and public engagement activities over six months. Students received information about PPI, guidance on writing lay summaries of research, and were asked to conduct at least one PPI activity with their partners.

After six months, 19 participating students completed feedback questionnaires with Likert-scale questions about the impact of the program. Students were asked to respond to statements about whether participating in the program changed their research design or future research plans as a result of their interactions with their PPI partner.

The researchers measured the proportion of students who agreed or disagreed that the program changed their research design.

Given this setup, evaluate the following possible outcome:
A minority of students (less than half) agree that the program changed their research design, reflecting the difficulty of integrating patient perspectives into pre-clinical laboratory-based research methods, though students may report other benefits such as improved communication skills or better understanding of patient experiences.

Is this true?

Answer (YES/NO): YES